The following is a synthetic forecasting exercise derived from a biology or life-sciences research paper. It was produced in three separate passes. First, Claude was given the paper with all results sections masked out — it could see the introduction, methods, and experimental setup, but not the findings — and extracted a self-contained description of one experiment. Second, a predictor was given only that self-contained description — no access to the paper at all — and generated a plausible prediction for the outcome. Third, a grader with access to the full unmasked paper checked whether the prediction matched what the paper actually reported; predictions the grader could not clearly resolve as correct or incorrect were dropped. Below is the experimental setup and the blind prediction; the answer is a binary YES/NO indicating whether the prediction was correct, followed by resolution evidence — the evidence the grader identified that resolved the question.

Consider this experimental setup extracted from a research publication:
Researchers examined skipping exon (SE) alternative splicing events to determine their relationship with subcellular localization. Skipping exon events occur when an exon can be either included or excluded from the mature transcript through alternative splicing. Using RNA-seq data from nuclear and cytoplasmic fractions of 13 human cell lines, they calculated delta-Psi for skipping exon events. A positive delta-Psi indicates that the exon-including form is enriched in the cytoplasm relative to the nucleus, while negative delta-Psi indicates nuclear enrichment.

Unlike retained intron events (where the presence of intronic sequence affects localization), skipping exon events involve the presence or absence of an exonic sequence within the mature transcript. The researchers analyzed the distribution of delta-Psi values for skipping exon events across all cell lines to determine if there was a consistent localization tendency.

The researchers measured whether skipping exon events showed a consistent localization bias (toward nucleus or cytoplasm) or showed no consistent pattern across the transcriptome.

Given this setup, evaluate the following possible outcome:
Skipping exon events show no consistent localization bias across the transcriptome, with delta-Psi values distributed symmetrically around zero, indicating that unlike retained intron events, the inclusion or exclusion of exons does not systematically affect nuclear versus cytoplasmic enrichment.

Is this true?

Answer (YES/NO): YES